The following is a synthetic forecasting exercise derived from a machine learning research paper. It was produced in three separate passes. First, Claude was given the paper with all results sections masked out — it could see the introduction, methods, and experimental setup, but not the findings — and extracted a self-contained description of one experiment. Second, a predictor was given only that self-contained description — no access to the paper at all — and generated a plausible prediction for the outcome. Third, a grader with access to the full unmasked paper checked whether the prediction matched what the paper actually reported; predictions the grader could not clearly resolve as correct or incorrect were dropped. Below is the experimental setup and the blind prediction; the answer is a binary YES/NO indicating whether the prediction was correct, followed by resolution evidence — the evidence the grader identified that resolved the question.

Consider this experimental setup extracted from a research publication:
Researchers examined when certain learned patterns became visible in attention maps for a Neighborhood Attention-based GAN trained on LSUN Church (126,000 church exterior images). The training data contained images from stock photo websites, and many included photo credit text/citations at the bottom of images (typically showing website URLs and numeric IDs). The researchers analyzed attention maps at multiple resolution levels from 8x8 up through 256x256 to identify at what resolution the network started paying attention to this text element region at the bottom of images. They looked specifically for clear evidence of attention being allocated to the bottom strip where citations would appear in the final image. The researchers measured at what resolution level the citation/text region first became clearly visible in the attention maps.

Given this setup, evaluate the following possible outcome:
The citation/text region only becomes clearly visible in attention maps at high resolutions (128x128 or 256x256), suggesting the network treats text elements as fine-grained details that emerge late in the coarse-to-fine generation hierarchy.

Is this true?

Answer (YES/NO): NO